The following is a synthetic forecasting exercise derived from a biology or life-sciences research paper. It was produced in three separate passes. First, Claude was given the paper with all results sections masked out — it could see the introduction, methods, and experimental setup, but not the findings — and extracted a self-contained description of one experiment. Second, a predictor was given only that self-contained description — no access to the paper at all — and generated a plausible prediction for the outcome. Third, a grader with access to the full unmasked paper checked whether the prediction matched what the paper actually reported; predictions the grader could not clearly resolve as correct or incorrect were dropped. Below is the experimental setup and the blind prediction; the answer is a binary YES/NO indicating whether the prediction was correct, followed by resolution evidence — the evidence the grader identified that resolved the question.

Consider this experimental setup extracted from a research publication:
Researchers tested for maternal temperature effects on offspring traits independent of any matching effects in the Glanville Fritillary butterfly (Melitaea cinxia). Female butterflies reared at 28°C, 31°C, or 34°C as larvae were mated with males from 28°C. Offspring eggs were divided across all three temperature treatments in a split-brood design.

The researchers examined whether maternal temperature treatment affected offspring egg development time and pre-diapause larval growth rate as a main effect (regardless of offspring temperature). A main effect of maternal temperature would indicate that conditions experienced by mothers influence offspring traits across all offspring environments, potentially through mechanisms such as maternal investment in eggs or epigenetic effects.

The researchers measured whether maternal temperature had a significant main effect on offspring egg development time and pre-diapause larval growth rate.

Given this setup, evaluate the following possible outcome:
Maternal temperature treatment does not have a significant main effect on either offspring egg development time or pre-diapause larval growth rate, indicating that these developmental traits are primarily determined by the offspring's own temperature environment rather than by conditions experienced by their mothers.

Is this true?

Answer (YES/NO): NO